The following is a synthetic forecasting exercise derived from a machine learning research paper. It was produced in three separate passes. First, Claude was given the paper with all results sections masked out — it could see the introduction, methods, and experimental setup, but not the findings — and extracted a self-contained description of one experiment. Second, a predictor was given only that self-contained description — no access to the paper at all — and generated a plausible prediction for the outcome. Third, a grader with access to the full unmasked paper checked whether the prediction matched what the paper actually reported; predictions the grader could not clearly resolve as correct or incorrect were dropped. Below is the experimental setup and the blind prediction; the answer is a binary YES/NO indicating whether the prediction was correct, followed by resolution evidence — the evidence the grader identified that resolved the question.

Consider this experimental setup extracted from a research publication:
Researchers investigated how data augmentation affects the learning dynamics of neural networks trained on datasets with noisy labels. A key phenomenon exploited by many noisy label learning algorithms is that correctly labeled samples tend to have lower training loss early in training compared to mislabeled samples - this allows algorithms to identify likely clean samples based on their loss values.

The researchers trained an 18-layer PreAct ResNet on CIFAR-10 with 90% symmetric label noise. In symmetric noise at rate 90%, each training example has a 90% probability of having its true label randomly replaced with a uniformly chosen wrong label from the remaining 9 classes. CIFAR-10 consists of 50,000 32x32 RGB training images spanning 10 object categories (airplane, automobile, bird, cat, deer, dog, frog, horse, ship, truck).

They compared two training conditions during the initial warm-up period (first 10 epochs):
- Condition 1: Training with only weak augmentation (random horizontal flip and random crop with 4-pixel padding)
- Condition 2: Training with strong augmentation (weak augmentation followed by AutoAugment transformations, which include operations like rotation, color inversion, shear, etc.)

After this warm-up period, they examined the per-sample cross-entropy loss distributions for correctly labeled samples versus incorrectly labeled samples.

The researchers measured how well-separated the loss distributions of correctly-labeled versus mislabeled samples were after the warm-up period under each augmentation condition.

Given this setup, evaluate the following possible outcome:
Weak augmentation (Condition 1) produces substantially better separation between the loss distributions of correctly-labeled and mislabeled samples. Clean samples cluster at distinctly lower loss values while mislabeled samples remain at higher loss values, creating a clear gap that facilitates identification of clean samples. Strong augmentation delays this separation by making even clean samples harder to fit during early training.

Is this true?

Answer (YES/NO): YES